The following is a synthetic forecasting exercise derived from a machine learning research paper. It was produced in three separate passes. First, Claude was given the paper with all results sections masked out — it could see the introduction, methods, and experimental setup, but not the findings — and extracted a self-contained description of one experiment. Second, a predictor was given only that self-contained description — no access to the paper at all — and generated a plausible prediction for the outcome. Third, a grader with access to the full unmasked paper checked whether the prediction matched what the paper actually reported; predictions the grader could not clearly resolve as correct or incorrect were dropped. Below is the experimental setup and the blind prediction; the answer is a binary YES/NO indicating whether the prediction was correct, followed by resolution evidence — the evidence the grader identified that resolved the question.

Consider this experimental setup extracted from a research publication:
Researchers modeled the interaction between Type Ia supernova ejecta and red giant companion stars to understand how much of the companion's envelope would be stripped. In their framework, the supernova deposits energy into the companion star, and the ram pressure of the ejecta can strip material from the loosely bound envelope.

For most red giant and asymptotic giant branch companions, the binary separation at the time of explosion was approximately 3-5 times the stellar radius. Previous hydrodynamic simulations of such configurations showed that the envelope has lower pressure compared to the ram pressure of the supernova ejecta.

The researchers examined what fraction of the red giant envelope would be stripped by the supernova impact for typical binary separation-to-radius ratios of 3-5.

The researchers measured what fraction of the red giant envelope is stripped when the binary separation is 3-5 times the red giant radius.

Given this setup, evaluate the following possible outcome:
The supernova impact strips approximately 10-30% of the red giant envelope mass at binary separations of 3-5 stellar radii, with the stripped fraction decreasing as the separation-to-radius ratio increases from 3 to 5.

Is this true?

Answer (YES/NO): NO